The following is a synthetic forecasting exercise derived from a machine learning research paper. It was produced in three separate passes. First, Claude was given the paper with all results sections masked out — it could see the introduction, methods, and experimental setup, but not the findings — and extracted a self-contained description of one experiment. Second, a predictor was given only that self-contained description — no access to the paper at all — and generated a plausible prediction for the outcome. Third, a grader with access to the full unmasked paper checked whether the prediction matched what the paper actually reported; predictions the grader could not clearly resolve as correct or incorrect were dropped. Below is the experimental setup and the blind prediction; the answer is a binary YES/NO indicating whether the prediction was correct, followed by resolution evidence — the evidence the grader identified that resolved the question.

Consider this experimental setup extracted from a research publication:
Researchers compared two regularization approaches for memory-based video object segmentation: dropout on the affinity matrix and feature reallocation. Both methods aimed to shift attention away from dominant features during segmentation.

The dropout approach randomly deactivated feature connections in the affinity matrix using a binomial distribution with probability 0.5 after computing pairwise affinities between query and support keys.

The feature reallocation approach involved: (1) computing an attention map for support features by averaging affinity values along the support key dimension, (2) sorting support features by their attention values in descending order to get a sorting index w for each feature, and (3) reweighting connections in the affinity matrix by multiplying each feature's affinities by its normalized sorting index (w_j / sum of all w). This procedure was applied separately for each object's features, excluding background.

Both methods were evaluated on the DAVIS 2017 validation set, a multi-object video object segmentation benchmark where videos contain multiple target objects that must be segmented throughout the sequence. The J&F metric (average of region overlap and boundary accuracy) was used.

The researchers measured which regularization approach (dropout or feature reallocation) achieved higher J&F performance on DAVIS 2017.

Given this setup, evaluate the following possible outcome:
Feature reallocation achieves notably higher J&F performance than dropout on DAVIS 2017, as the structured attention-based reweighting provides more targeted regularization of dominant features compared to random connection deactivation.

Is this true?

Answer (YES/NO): NO